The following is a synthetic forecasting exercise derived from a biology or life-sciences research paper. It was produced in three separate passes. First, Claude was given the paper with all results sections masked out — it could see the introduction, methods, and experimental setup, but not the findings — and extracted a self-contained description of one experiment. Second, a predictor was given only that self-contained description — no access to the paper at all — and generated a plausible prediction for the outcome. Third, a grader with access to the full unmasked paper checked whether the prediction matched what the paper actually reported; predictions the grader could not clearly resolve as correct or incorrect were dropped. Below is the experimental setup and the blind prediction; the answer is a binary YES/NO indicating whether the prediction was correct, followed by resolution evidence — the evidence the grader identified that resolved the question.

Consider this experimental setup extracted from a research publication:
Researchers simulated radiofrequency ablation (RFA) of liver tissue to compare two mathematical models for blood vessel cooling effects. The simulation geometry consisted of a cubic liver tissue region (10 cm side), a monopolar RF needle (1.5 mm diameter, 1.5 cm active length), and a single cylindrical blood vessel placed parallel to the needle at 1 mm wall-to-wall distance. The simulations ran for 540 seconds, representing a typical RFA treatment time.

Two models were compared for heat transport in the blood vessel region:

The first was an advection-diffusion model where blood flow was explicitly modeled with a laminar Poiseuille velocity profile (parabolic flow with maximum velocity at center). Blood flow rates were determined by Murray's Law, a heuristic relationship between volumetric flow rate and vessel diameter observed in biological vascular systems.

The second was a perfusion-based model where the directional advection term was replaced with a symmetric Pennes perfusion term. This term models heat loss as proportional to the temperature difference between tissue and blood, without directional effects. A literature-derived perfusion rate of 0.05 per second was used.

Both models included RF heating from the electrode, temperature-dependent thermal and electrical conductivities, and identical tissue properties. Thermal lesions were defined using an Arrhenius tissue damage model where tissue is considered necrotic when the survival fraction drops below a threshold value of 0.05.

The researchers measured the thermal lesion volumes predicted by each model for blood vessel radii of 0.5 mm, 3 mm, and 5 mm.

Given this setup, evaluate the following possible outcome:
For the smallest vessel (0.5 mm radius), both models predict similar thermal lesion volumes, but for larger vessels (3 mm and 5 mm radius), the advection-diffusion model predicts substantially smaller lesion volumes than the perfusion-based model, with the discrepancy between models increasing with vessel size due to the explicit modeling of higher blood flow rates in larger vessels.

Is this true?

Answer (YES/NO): NO